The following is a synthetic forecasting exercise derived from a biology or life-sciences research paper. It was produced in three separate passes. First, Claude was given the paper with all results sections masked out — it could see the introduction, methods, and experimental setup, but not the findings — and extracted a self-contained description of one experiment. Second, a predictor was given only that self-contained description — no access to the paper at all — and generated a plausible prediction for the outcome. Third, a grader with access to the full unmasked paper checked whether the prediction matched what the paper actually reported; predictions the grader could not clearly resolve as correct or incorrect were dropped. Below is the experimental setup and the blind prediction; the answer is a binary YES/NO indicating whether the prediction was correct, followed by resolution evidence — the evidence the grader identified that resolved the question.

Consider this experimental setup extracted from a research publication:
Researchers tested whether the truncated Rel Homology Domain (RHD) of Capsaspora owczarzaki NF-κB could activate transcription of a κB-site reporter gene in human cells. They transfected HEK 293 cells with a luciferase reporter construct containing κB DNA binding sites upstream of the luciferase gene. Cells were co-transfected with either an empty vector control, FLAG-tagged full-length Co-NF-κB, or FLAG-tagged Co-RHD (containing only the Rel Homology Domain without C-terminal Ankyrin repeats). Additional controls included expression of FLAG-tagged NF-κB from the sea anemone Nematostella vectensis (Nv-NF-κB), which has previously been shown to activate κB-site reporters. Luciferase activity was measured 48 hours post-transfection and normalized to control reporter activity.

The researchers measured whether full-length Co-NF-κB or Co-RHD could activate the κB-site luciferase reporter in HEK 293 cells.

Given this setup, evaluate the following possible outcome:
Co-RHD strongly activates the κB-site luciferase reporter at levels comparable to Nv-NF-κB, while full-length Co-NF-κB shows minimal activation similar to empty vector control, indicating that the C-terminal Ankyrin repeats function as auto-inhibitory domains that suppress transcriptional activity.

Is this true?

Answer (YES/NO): YES